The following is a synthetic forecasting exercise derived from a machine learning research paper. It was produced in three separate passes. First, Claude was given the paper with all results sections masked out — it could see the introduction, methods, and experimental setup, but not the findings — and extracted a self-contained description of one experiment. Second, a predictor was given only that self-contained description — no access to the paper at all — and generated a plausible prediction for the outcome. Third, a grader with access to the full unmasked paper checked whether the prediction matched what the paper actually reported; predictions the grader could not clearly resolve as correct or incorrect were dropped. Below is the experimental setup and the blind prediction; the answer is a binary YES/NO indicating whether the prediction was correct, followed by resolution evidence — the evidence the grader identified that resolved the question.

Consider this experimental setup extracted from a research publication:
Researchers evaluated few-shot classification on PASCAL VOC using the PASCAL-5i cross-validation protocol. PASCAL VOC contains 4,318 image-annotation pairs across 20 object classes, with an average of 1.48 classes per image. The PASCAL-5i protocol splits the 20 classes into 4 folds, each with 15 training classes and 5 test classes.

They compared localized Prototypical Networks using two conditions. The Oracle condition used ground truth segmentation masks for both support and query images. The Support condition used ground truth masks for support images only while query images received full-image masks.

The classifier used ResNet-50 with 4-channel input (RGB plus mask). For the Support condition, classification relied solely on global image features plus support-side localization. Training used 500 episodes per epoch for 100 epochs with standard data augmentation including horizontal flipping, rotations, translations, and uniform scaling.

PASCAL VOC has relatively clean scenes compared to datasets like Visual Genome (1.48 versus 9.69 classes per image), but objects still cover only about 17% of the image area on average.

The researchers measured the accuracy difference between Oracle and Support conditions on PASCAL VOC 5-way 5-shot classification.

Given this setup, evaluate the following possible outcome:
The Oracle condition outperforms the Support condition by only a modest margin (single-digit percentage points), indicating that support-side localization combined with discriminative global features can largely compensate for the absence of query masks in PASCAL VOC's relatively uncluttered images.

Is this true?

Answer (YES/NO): NO